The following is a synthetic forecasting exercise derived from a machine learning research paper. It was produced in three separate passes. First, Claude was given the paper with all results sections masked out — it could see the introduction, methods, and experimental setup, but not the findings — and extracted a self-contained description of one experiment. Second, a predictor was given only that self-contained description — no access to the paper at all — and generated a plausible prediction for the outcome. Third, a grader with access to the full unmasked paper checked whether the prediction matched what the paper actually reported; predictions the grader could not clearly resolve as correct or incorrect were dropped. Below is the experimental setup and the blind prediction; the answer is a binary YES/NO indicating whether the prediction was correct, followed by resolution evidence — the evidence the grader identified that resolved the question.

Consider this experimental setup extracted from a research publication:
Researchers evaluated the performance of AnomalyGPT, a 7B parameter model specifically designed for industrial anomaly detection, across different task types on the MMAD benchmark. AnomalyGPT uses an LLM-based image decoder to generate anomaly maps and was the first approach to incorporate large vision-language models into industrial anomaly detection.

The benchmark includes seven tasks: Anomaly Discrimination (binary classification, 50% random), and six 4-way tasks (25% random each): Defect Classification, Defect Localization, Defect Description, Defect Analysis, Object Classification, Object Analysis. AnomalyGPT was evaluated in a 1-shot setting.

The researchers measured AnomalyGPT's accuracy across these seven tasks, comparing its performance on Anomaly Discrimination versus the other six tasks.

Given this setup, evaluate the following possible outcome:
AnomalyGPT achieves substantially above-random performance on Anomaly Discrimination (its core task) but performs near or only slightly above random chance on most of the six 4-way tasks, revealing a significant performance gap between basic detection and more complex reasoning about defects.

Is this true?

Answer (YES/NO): NO